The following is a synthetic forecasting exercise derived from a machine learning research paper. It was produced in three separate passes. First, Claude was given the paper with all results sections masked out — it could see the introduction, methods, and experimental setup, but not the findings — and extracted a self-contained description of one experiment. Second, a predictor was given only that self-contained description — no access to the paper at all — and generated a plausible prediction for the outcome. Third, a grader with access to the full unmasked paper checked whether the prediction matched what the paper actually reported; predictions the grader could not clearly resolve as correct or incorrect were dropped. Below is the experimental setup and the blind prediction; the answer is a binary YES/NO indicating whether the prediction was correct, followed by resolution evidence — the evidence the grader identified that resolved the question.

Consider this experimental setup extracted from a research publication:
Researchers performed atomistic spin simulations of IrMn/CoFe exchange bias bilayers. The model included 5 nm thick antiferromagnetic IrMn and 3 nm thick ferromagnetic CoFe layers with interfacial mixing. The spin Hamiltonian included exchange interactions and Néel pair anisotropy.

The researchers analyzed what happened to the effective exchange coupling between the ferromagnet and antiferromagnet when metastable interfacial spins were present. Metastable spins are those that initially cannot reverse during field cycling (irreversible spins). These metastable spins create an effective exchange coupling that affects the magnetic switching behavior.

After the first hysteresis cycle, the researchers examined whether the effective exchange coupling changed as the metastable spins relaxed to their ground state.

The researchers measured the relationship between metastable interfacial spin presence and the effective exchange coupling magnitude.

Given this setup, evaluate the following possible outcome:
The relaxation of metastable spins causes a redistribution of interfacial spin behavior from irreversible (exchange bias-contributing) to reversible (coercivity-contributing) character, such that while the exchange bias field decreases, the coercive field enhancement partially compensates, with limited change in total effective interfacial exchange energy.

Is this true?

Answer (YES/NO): NO